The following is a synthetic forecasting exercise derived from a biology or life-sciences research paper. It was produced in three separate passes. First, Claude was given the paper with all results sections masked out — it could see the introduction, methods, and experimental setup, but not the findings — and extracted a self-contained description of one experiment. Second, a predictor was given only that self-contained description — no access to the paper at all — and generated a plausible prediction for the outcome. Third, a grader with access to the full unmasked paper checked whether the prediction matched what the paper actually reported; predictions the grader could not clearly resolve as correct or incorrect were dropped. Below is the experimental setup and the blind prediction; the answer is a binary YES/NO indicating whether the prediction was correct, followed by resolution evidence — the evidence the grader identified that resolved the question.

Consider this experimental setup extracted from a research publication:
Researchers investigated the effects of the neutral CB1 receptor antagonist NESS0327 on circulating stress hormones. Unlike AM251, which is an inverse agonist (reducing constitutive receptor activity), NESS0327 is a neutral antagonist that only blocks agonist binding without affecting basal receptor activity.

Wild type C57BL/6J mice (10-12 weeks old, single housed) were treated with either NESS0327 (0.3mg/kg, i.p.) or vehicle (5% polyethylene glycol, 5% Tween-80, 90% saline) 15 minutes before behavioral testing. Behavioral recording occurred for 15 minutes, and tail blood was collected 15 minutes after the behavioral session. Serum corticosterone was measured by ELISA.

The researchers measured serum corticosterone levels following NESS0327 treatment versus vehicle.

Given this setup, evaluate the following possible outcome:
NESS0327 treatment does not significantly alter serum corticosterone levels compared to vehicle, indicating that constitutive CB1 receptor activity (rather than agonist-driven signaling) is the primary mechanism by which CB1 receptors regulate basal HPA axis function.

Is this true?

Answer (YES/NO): NO